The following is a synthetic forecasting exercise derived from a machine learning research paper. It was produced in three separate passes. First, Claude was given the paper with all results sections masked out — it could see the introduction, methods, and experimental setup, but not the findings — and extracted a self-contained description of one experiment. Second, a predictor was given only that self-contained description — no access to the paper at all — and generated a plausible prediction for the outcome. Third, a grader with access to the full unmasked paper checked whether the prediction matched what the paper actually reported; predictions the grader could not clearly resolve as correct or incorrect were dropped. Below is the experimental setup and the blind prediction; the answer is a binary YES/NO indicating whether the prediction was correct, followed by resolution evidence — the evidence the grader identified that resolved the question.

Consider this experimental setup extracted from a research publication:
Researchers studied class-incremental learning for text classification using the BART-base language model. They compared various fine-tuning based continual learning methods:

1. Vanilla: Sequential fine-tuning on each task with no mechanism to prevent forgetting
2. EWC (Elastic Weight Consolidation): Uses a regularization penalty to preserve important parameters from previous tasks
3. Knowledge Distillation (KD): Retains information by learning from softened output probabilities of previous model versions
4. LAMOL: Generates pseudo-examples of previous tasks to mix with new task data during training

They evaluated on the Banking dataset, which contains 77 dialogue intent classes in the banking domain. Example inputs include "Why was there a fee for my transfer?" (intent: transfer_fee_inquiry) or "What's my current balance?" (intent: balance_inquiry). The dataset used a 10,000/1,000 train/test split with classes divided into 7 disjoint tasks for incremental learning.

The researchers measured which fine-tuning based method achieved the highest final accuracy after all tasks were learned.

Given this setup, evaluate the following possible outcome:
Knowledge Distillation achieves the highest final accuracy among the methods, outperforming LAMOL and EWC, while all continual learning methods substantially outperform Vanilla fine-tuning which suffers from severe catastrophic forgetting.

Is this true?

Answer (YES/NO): NO